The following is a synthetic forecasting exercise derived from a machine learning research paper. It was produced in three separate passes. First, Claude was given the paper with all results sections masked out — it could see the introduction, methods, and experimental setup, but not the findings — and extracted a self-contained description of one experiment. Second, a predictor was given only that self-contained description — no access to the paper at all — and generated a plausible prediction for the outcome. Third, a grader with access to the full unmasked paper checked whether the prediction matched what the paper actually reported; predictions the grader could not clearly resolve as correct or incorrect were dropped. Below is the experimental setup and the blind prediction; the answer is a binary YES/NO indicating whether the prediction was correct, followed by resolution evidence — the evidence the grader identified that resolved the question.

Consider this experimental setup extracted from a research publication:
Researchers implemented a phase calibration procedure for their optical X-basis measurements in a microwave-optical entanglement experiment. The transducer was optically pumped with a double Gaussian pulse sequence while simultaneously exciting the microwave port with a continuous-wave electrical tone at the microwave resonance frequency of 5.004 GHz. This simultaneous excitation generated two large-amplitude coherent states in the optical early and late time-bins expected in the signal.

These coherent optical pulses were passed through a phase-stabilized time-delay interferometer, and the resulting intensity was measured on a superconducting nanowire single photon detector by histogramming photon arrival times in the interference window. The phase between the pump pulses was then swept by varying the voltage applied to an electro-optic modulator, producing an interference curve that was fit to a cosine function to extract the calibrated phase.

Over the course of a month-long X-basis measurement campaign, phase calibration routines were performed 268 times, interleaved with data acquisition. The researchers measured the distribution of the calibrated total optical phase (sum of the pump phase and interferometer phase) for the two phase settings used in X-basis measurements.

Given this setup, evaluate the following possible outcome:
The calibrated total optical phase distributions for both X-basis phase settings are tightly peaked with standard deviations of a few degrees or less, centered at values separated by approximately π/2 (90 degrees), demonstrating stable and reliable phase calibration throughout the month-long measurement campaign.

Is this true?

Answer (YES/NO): NO